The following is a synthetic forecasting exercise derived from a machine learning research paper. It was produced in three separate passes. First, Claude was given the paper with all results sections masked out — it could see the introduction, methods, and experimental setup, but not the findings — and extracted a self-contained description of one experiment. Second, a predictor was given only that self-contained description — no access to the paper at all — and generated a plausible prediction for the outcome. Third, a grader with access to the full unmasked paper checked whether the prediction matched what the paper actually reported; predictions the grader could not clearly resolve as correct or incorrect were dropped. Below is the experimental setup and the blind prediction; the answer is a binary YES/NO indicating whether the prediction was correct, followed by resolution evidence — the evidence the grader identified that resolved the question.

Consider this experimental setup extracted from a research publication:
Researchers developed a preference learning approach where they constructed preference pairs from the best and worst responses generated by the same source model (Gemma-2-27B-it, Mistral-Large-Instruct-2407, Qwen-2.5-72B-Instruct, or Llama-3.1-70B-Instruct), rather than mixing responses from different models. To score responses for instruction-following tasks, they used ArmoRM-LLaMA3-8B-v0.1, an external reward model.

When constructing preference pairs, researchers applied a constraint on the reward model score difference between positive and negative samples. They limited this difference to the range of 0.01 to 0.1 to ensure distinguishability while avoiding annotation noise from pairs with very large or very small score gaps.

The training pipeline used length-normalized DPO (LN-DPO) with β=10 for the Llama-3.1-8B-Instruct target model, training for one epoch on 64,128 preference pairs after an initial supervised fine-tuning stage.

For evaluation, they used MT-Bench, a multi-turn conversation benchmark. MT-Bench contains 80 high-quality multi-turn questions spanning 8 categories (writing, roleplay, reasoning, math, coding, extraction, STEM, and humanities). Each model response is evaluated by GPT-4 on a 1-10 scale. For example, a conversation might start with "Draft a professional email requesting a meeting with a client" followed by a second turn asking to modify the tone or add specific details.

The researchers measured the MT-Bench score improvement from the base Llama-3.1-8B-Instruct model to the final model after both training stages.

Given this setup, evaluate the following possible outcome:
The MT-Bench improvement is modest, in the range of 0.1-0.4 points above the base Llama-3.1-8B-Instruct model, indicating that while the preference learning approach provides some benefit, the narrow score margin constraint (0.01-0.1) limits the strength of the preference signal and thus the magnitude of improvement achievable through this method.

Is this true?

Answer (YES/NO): NO